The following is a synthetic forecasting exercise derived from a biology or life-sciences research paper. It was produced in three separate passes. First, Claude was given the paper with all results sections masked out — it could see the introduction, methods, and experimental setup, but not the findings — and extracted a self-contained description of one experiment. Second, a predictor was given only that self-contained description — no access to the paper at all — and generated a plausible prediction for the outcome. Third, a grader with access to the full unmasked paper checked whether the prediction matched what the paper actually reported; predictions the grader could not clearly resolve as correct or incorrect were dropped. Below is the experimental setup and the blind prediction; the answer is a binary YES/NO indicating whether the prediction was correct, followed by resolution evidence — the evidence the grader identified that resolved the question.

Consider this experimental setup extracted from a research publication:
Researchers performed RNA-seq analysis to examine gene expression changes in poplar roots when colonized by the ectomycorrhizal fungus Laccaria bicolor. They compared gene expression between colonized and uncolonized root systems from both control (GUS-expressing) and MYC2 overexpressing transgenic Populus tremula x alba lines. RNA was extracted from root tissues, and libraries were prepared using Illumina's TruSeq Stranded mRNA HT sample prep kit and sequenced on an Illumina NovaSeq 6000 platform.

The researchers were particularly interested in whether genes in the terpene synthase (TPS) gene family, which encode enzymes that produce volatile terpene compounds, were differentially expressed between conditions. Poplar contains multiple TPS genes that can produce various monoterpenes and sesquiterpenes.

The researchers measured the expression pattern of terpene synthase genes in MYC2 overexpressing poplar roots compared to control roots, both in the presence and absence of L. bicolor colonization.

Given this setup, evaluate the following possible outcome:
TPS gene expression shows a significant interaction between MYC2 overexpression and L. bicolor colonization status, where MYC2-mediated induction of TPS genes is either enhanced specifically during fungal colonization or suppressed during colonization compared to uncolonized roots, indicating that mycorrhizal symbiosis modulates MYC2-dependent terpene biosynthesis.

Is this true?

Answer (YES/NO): NO